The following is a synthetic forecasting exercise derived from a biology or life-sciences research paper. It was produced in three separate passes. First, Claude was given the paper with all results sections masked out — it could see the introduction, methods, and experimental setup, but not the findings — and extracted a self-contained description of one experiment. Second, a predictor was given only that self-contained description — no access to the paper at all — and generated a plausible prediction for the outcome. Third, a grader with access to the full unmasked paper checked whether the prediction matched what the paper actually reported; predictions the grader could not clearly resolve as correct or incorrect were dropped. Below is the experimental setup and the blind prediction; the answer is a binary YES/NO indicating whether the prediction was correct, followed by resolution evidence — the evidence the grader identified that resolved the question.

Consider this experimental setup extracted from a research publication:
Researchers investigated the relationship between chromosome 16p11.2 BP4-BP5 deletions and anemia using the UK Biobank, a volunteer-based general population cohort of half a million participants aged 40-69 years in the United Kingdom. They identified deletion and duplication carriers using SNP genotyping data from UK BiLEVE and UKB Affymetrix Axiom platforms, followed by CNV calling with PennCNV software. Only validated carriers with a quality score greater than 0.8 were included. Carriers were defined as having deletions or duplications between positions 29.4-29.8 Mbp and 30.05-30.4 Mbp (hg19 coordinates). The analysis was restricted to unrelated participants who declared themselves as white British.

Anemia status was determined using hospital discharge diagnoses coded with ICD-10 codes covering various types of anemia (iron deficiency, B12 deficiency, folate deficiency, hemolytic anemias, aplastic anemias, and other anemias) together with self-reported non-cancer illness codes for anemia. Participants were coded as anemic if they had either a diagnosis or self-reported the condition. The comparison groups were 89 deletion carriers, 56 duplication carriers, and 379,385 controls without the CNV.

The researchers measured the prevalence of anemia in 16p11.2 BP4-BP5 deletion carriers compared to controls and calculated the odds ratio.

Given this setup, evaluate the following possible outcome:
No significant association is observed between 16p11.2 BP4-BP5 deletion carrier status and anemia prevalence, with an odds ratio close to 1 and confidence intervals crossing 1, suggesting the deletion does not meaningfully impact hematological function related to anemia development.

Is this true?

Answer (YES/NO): NO